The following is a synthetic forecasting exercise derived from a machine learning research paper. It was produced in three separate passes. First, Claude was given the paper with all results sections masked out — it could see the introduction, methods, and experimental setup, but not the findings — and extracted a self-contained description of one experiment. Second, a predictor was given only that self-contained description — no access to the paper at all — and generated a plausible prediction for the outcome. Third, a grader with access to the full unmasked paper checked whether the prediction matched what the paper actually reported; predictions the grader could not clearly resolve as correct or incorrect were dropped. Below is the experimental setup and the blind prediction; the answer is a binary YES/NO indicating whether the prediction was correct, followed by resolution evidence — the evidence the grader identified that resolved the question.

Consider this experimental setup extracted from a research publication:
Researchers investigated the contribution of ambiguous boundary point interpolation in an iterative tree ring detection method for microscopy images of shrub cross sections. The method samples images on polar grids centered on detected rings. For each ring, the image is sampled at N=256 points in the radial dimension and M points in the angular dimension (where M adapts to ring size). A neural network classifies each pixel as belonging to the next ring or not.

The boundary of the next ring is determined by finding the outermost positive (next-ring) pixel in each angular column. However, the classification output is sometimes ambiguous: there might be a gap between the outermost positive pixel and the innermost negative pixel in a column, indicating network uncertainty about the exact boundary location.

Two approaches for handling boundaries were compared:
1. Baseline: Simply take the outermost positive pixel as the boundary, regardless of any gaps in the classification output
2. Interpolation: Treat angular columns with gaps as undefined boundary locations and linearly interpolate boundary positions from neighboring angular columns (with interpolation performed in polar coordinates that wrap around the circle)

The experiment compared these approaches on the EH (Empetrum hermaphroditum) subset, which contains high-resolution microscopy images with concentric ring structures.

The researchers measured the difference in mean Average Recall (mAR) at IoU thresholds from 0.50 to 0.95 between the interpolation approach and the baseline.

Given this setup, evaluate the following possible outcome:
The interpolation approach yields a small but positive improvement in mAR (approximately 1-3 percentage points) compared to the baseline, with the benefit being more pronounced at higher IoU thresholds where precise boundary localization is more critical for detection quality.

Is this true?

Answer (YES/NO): NO